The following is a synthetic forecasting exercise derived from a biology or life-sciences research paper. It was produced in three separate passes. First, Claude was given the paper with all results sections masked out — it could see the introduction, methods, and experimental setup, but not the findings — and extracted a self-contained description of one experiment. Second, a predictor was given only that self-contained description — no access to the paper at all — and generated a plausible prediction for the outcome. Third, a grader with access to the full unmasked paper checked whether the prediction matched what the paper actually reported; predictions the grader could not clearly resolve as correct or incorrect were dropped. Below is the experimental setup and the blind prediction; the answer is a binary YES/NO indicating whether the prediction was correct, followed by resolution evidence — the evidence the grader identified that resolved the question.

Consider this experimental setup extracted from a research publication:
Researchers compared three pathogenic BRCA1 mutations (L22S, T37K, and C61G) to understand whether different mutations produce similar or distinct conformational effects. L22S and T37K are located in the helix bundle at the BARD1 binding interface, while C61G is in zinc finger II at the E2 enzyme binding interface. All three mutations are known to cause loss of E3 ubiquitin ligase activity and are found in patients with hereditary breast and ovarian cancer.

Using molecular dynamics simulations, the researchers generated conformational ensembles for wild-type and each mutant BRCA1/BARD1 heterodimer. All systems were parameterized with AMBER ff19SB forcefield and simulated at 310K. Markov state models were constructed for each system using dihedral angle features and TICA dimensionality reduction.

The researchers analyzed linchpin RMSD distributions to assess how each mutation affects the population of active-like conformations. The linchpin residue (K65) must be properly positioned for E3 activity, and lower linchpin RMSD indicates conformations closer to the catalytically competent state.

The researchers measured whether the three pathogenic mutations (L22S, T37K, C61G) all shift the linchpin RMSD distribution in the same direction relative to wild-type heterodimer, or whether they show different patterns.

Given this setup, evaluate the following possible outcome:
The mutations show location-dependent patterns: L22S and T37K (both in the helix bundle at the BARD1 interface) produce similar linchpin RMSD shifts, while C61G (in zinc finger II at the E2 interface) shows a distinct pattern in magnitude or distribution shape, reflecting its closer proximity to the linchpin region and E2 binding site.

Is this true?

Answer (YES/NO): NO